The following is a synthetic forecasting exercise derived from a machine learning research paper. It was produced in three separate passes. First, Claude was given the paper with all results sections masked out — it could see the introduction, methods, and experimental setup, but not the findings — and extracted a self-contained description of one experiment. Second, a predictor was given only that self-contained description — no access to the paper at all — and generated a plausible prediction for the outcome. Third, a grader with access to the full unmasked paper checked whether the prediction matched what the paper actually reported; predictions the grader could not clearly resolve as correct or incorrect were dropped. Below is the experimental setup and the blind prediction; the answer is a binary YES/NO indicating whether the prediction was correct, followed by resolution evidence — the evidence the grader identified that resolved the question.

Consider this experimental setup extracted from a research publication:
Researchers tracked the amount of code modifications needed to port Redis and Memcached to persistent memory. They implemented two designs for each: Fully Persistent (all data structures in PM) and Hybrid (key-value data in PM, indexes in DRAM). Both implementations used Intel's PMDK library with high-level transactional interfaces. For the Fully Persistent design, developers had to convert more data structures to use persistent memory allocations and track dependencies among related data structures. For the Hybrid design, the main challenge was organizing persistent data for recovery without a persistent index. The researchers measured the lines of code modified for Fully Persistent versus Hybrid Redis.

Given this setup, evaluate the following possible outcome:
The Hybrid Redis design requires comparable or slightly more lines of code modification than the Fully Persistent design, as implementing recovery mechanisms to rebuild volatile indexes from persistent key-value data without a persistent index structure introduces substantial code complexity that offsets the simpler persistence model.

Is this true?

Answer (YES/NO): NO